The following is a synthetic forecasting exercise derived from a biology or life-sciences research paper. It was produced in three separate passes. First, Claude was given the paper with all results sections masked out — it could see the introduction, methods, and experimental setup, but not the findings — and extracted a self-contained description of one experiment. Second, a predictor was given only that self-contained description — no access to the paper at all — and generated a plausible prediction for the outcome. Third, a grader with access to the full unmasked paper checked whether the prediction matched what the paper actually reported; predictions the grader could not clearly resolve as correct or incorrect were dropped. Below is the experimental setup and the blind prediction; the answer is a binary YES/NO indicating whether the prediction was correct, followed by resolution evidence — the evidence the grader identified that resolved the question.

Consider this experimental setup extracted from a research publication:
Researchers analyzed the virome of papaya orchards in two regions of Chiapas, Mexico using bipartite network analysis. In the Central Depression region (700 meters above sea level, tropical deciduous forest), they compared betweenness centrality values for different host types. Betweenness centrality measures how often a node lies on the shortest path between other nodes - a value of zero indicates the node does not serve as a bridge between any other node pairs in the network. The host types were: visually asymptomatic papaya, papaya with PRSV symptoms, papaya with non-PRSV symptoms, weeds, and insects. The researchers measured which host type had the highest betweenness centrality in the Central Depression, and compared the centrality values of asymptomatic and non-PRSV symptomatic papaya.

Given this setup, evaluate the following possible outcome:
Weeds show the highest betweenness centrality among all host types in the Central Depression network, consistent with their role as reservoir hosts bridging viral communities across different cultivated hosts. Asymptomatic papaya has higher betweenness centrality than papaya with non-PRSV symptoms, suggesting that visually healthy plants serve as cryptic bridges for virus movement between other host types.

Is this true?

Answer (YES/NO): NO